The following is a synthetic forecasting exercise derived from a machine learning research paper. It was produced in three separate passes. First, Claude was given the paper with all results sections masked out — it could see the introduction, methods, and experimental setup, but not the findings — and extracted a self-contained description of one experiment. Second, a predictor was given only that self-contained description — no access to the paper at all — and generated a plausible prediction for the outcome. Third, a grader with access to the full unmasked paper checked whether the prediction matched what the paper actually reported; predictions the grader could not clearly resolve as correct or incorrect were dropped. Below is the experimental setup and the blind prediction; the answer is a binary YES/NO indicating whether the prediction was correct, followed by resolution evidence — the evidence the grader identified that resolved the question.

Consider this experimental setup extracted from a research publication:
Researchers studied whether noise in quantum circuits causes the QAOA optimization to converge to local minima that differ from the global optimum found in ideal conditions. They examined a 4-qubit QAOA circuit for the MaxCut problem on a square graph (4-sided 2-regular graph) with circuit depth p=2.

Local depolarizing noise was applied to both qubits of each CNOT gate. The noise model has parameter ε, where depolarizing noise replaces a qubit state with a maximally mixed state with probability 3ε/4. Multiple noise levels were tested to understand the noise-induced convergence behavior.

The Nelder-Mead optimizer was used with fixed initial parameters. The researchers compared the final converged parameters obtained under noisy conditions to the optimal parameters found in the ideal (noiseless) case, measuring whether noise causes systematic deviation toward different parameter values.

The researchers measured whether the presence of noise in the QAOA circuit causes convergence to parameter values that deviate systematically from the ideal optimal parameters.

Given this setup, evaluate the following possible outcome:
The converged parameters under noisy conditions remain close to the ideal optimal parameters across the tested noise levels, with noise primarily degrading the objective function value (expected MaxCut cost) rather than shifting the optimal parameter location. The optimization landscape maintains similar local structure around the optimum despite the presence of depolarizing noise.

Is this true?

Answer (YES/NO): NO